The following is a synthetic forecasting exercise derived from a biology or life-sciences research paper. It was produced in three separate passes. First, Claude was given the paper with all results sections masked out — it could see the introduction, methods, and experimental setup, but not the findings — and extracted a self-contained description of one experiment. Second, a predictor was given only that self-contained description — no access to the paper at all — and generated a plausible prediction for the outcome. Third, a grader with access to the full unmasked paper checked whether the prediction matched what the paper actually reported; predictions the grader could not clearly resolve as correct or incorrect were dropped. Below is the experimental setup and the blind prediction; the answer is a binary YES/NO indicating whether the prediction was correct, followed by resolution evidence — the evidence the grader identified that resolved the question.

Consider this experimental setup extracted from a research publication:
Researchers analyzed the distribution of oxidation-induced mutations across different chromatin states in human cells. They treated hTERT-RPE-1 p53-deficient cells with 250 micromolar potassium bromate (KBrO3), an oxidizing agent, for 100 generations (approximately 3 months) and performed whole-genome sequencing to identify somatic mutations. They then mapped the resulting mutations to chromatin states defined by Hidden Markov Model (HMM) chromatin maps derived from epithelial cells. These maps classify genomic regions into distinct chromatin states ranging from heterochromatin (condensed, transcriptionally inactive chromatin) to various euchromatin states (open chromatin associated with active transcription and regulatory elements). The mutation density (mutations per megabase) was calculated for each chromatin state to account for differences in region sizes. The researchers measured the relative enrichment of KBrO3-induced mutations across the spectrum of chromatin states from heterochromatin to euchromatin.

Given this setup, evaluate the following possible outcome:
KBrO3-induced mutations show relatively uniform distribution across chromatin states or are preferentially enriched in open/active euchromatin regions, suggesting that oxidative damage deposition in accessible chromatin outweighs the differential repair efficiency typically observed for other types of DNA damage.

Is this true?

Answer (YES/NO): NO